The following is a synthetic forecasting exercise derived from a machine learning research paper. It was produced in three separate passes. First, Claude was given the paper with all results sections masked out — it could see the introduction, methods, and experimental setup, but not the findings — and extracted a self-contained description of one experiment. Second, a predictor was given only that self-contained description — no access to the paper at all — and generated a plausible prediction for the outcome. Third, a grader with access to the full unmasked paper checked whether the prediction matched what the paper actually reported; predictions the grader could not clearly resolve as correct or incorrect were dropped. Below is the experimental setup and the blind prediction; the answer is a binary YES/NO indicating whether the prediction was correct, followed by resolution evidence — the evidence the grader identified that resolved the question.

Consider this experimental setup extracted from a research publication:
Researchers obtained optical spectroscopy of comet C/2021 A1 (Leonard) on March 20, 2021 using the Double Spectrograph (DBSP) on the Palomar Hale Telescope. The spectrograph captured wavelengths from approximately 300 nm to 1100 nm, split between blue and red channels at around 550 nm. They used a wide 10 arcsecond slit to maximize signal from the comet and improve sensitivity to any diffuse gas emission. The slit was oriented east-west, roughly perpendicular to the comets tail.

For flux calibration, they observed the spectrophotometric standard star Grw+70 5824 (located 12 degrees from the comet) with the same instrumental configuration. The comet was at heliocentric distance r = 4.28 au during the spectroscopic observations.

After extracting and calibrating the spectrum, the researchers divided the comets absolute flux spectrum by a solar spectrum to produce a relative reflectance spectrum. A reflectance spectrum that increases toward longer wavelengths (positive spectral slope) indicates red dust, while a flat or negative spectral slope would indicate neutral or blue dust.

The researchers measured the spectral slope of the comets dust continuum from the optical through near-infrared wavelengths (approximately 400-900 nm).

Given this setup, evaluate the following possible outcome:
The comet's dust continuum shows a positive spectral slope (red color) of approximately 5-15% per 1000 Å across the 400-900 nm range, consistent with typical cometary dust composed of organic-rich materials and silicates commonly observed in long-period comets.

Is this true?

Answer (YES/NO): NO